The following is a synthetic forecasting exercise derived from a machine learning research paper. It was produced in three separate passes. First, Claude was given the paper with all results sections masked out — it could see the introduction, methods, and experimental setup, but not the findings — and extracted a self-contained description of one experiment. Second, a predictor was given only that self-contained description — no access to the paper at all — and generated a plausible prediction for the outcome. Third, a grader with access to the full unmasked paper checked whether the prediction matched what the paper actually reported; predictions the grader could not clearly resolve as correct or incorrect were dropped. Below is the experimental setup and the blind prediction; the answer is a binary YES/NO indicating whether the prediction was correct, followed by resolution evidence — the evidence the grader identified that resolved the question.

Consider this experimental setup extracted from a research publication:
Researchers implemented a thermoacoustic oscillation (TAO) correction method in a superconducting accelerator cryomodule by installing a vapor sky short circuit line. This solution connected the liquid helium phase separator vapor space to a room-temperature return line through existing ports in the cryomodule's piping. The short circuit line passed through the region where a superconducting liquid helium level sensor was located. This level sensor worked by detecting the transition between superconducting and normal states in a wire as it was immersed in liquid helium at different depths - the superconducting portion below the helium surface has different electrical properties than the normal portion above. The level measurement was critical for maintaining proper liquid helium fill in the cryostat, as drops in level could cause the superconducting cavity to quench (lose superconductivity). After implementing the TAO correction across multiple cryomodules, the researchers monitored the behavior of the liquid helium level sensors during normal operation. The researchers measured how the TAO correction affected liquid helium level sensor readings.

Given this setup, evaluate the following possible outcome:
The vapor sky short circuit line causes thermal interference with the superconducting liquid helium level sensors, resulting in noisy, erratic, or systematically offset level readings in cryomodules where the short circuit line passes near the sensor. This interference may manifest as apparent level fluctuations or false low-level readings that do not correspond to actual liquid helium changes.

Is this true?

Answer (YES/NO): NO